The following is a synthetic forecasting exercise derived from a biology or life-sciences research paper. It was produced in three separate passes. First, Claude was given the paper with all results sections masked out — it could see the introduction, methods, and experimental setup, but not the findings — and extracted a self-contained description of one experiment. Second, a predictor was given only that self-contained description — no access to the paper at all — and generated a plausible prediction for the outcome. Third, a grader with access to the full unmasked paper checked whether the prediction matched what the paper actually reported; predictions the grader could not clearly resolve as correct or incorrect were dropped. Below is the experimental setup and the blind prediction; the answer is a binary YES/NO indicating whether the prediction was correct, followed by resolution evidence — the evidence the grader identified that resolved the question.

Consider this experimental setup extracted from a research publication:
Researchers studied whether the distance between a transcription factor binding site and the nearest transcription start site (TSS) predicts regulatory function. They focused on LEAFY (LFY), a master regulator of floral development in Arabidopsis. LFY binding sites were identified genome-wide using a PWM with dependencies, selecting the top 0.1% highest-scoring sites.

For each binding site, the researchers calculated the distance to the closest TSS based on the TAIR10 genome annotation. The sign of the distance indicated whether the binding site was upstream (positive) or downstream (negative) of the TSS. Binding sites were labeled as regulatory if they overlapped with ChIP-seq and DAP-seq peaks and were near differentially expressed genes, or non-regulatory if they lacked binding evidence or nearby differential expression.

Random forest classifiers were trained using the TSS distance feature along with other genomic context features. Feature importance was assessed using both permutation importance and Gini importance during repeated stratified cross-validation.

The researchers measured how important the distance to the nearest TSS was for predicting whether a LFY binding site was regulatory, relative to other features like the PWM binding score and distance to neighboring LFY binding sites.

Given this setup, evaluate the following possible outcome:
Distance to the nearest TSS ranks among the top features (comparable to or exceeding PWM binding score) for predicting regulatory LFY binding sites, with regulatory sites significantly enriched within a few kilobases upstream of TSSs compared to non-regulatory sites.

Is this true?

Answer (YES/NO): NO